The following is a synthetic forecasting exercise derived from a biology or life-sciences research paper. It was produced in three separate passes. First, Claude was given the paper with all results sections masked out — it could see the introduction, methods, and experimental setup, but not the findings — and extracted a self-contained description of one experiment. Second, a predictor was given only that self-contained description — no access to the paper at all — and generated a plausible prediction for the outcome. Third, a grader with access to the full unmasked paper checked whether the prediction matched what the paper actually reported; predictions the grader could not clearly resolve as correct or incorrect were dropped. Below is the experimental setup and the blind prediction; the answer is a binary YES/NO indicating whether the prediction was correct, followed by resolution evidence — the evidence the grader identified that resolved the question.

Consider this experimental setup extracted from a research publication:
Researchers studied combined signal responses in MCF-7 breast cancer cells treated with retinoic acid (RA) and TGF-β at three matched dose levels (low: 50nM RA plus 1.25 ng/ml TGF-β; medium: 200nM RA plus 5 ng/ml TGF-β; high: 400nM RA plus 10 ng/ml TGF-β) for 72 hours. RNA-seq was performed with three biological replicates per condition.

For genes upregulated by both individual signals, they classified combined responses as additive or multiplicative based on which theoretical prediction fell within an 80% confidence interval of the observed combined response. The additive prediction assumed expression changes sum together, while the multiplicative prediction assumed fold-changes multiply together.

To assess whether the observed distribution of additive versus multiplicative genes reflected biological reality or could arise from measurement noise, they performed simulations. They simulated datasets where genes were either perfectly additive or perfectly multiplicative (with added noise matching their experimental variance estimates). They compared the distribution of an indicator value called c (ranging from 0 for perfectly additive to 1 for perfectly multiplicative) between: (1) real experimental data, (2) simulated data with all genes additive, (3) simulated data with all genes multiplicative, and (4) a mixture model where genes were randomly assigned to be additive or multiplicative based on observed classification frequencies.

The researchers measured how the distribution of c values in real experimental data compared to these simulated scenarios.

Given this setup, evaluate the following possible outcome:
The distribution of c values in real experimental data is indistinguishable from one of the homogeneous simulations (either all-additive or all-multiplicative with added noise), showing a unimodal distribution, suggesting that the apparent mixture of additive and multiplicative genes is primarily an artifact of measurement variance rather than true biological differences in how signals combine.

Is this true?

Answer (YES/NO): NO